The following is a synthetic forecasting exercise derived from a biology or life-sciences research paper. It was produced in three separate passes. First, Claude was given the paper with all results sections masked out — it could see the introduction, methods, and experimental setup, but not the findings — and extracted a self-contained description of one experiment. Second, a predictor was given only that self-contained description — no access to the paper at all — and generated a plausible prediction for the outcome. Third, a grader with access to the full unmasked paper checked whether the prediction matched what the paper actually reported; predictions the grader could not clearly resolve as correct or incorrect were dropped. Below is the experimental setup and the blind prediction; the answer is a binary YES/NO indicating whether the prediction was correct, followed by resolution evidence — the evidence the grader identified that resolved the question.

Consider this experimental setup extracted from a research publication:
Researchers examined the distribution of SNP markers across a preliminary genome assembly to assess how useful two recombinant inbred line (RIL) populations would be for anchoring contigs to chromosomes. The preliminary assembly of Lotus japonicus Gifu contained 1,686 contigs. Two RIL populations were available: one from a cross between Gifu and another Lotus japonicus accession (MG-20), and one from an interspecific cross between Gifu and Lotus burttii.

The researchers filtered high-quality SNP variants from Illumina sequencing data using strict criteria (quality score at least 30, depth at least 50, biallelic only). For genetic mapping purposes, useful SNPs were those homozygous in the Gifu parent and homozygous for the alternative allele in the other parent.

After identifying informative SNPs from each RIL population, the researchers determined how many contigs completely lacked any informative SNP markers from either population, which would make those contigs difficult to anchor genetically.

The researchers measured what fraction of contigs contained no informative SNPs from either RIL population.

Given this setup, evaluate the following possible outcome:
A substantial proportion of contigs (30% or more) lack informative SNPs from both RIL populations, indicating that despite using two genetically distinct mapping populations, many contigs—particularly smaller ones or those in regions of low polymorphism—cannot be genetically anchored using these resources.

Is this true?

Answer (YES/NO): NO